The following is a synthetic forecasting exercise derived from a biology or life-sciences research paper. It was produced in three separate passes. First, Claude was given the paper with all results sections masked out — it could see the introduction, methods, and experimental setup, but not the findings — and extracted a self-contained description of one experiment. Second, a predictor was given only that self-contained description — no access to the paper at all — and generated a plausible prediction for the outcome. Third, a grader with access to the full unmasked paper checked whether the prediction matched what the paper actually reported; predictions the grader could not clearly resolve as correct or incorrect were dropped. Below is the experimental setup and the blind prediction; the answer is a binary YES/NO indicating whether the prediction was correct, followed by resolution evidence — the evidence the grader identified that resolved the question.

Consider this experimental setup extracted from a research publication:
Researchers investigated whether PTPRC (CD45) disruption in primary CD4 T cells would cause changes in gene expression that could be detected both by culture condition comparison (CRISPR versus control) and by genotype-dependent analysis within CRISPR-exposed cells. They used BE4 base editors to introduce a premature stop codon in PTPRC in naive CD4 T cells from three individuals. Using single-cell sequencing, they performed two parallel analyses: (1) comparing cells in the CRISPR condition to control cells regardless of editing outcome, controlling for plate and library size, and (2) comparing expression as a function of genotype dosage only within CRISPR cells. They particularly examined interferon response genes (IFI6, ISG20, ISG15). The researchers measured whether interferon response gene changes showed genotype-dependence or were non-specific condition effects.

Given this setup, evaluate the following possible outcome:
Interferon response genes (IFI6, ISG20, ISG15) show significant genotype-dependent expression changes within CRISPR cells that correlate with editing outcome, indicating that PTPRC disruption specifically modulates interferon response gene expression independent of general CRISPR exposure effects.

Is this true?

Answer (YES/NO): NO